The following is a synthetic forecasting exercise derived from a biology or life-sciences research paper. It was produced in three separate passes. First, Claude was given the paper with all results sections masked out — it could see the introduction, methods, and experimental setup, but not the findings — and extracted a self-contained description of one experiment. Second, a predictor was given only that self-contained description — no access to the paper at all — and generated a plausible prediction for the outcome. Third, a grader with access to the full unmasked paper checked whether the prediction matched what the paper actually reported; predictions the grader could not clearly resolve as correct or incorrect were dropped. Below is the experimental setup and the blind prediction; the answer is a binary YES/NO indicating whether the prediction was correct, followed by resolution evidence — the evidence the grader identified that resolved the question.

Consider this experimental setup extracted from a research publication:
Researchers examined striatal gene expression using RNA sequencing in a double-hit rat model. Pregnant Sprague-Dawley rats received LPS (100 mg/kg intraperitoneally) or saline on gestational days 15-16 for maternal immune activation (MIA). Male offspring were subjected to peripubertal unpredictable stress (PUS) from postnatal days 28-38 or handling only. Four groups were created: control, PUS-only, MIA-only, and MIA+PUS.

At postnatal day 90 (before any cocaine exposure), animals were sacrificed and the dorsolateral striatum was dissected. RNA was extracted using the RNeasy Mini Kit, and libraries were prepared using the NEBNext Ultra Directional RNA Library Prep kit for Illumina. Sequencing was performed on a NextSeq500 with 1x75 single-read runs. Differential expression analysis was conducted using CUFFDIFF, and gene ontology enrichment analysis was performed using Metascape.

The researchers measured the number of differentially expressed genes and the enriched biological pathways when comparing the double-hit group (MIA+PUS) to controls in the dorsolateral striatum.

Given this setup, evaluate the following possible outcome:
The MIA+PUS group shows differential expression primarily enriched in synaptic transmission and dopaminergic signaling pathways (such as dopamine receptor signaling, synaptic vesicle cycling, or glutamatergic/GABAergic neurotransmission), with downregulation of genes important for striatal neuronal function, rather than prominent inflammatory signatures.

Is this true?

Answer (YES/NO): NO